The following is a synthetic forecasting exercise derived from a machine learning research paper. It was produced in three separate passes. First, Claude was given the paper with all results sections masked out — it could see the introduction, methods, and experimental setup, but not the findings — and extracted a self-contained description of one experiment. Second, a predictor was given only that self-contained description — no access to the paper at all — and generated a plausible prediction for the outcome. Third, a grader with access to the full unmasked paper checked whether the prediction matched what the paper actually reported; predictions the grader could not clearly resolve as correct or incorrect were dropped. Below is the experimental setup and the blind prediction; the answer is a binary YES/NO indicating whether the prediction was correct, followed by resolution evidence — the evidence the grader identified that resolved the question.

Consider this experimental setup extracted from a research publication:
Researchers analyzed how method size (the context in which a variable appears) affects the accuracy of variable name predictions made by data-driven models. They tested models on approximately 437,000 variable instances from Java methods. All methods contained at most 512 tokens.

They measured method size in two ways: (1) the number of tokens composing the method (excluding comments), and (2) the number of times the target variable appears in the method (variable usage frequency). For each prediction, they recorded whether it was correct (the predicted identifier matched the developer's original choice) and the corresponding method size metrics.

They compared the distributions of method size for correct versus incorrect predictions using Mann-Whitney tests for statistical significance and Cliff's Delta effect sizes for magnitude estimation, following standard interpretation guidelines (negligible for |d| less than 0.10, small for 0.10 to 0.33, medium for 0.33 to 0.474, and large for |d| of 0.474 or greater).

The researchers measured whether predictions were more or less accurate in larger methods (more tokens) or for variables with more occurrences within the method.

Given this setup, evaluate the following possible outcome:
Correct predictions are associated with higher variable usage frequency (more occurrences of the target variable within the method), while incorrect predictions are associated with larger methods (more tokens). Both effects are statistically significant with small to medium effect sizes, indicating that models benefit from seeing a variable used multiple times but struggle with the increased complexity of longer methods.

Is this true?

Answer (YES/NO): NO